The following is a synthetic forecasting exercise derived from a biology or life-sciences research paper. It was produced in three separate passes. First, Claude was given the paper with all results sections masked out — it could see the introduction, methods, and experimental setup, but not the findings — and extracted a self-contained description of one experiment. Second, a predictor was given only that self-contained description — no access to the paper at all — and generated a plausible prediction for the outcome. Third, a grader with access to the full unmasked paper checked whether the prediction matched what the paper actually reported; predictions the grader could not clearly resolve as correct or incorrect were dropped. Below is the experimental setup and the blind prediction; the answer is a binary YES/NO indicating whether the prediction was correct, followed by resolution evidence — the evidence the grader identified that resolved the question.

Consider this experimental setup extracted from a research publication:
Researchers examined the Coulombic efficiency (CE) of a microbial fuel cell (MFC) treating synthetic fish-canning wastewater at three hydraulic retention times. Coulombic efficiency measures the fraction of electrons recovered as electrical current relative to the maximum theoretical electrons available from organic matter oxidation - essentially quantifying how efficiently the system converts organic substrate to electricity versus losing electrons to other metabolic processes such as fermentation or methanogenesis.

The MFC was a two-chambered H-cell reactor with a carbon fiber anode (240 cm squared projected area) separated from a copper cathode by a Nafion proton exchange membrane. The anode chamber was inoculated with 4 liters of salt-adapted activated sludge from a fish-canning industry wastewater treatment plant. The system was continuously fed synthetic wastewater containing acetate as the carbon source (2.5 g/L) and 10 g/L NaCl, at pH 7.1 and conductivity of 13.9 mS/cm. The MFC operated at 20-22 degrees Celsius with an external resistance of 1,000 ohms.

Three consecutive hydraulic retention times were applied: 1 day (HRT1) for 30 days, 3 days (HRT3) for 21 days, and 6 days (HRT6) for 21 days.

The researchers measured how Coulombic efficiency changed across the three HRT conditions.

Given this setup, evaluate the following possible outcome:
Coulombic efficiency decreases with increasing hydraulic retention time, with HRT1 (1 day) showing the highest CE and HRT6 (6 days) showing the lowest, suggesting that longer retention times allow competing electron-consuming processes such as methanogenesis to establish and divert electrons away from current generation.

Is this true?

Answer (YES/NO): NO